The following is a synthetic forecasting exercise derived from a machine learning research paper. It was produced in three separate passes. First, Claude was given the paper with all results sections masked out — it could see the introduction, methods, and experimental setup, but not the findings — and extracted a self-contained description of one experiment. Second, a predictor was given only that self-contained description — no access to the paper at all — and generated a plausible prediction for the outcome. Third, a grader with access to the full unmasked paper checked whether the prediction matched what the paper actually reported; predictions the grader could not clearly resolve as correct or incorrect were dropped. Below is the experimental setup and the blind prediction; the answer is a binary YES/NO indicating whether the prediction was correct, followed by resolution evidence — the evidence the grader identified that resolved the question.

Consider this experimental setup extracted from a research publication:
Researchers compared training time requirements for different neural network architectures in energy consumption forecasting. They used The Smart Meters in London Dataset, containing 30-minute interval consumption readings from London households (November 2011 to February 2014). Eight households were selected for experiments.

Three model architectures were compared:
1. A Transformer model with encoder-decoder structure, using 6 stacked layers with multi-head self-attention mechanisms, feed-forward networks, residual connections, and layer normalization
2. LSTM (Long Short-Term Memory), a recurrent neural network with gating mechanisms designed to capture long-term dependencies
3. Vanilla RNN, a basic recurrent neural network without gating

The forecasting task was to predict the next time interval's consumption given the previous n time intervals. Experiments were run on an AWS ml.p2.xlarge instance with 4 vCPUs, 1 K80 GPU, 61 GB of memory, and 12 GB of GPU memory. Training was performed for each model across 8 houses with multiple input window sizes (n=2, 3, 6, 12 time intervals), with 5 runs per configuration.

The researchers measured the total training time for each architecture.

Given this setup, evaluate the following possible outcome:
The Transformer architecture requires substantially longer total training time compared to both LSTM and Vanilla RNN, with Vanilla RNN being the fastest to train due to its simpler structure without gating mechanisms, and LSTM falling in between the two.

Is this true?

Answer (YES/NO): YES